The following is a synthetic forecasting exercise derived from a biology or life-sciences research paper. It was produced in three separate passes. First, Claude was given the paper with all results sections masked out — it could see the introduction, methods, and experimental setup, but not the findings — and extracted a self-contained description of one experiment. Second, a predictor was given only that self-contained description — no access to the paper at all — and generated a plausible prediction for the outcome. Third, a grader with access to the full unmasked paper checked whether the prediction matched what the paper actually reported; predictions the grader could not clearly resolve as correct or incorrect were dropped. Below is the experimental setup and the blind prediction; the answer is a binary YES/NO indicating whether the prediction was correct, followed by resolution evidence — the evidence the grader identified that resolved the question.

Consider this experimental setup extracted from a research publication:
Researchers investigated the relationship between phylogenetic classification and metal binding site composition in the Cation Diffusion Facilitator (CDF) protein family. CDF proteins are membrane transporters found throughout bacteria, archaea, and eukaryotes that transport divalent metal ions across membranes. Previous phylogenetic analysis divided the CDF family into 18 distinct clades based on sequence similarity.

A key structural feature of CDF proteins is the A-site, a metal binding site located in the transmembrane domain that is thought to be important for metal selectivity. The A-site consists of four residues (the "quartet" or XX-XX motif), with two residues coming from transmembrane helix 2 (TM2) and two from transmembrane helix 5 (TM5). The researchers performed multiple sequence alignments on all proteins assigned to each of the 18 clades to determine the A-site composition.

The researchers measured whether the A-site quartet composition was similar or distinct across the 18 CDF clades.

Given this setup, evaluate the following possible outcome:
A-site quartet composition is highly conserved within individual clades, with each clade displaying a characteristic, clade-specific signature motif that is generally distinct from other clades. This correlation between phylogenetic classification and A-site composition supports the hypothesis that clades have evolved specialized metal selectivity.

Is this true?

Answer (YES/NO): NO